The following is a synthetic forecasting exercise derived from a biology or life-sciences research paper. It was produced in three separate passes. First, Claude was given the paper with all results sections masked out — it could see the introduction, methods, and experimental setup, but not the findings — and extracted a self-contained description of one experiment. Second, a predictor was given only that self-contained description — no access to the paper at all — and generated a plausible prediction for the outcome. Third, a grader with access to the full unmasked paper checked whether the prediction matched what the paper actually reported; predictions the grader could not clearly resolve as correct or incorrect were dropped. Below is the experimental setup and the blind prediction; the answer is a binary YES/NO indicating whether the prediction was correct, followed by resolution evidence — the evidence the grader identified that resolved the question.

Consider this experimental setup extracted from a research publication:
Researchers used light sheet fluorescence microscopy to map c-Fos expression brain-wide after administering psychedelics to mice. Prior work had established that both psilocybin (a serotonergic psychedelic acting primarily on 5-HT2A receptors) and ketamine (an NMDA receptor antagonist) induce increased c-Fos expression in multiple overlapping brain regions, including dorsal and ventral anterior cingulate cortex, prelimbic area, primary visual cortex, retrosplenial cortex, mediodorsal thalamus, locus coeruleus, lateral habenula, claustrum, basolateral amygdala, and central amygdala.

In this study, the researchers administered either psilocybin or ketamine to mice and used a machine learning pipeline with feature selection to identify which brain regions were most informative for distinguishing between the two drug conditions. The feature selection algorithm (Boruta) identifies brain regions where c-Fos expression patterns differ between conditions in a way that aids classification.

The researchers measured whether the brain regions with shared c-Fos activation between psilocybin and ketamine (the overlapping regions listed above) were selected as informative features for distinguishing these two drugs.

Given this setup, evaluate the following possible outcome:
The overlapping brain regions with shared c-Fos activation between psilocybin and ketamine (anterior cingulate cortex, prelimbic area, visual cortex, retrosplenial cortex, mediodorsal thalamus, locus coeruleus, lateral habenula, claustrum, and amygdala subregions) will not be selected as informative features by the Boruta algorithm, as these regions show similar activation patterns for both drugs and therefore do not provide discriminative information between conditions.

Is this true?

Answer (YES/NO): YES